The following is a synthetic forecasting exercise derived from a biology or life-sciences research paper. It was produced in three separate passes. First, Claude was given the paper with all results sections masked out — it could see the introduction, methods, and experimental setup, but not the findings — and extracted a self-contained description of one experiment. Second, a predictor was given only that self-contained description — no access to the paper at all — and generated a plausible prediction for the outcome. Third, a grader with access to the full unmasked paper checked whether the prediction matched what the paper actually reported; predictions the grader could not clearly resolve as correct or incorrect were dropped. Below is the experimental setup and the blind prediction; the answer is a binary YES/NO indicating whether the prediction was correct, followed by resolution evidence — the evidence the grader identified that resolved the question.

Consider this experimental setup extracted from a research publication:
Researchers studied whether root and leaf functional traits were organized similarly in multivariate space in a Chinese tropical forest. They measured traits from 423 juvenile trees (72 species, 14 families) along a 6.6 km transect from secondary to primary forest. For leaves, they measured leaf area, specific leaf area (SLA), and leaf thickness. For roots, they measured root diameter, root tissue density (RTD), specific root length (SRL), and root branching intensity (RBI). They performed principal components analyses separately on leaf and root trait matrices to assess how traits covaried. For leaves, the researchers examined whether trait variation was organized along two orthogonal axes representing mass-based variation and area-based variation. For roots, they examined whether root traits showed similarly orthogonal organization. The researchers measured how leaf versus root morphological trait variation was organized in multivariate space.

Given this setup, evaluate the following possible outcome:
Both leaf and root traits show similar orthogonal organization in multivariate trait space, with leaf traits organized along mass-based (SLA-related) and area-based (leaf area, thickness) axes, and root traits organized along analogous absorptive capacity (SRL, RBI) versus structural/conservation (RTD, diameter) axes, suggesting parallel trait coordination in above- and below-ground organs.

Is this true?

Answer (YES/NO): NO